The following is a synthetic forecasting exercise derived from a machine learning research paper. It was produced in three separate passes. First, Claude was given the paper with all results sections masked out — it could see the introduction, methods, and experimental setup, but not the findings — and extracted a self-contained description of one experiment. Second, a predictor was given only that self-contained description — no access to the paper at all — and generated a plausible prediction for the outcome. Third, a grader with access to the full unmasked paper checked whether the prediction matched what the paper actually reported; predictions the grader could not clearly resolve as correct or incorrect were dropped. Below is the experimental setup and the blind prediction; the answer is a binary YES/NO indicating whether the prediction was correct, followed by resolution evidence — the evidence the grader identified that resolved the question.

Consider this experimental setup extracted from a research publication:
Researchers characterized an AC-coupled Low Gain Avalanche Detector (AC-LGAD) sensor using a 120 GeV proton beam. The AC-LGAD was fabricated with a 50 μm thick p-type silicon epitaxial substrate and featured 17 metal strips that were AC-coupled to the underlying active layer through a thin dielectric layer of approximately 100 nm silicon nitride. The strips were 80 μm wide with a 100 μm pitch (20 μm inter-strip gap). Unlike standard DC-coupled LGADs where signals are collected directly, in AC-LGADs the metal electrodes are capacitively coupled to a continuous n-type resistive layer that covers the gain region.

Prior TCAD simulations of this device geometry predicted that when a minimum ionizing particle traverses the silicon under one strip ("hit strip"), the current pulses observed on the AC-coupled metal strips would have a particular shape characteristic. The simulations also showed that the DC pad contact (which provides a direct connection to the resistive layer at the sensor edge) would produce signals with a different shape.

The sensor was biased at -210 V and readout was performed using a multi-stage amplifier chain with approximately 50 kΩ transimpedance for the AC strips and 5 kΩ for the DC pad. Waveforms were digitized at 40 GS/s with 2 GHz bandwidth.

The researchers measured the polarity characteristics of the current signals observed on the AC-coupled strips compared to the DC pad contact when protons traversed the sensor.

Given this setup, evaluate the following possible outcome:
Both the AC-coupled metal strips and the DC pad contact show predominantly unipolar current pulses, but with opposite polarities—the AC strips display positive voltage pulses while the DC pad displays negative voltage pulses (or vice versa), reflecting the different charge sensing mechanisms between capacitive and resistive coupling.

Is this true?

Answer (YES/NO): NO